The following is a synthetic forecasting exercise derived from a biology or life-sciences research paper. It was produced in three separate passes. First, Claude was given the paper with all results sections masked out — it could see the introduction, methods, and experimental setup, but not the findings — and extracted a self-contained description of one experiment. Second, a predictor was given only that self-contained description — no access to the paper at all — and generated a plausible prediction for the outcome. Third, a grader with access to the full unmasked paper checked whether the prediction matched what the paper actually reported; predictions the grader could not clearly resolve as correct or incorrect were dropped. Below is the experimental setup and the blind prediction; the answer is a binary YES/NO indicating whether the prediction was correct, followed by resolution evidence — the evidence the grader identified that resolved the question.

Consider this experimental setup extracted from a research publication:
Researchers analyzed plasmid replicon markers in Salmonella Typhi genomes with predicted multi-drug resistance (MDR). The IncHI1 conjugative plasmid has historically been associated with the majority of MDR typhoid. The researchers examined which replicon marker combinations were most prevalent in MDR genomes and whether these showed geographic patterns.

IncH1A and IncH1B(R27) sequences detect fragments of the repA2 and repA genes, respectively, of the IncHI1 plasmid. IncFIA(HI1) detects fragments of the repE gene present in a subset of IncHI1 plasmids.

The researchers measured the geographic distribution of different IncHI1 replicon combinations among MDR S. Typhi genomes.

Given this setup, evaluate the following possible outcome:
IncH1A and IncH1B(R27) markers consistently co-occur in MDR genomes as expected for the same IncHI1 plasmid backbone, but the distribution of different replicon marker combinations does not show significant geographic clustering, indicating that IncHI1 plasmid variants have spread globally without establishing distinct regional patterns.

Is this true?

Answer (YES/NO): NO